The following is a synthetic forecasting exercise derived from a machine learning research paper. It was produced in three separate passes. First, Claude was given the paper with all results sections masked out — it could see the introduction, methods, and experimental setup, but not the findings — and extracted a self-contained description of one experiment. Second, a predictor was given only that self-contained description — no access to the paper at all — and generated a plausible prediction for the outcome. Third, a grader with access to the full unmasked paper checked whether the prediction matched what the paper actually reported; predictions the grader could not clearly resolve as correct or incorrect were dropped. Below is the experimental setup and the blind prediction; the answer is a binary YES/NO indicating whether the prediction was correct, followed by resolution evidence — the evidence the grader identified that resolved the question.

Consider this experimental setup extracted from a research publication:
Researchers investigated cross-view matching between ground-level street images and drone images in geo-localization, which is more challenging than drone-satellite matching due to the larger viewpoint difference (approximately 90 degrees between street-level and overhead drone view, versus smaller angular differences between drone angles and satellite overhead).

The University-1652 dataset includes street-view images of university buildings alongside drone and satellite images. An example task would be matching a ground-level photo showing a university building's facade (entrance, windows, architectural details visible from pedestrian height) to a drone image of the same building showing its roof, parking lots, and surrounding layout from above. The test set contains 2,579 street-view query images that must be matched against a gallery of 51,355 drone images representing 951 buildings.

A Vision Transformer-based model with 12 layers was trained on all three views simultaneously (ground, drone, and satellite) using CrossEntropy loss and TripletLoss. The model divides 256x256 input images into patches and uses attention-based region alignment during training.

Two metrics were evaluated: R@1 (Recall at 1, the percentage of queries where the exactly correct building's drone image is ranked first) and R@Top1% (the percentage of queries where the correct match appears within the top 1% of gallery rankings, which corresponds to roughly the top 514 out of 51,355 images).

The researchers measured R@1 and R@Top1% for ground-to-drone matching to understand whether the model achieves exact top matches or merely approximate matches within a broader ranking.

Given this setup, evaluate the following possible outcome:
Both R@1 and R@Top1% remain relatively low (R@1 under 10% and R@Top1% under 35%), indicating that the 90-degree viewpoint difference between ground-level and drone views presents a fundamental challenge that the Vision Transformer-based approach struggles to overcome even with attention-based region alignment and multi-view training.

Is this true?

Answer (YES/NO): YES